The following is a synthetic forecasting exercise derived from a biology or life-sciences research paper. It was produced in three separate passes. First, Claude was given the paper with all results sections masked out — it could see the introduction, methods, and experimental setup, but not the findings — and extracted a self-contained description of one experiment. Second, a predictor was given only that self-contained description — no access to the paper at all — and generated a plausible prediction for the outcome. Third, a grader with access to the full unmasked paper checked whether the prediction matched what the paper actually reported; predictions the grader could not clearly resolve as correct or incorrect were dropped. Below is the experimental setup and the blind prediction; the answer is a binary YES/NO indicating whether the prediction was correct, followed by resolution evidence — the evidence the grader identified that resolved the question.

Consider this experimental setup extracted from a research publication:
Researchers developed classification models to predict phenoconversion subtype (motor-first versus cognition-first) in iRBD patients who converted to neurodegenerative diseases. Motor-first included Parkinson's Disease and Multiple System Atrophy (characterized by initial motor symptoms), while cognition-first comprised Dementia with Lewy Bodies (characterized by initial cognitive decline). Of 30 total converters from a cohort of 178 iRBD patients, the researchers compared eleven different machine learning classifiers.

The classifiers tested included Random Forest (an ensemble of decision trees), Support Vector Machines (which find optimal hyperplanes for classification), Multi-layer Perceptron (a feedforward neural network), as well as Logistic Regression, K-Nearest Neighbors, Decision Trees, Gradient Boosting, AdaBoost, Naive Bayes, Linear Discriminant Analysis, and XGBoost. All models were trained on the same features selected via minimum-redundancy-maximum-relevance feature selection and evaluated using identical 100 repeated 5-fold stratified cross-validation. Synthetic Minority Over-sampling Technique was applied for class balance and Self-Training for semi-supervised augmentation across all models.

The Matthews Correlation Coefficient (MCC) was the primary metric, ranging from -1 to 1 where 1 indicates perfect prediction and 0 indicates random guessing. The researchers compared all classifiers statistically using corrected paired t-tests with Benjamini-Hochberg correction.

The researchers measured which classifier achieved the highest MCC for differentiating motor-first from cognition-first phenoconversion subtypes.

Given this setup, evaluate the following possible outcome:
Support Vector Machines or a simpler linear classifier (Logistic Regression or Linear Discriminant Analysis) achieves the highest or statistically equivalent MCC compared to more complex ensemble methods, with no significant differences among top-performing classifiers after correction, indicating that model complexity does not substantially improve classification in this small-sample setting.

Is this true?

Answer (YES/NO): NO